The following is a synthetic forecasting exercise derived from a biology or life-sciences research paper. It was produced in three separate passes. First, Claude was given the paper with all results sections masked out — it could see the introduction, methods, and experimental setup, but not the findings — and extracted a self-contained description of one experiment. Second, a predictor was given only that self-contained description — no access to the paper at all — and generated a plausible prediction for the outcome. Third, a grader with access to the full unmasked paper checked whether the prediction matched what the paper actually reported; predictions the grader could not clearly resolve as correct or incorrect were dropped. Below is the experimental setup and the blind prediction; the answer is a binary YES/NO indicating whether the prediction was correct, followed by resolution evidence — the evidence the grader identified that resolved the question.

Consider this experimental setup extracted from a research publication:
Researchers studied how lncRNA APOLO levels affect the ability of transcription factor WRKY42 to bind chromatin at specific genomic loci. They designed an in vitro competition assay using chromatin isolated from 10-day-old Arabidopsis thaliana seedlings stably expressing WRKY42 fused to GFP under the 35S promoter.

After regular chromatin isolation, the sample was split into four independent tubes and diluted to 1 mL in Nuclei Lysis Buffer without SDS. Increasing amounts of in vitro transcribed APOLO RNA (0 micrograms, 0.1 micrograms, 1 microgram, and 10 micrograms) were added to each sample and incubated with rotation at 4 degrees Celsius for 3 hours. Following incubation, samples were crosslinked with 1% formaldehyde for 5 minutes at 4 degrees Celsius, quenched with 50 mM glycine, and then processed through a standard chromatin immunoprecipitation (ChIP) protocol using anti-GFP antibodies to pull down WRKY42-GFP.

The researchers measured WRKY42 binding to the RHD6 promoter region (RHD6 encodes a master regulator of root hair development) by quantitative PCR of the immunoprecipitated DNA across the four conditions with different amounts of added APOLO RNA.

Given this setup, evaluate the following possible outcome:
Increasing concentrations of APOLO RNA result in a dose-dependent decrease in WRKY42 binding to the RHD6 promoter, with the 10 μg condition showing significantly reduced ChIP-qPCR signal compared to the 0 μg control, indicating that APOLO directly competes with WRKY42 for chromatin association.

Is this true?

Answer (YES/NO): YES